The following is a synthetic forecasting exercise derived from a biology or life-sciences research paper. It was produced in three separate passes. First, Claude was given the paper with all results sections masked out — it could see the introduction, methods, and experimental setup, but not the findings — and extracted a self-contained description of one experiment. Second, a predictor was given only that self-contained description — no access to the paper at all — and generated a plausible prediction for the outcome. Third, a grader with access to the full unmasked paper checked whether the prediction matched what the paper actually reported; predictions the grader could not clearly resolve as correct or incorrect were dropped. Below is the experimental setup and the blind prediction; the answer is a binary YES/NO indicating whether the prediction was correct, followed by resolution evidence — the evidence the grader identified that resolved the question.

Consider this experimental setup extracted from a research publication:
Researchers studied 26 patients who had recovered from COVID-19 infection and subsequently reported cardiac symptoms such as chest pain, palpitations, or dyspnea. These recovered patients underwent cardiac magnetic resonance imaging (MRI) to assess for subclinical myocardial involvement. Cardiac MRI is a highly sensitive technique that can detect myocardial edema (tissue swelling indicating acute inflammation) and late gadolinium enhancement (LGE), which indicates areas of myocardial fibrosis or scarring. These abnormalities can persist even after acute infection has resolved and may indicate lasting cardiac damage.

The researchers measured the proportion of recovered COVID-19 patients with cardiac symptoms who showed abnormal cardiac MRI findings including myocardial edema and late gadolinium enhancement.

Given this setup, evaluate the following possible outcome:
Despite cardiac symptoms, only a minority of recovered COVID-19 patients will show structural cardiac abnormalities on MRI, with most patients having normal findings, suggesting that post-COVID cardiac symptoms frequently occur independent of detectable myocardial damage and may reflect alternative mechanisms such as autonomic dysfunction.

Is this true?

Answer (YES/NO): NO